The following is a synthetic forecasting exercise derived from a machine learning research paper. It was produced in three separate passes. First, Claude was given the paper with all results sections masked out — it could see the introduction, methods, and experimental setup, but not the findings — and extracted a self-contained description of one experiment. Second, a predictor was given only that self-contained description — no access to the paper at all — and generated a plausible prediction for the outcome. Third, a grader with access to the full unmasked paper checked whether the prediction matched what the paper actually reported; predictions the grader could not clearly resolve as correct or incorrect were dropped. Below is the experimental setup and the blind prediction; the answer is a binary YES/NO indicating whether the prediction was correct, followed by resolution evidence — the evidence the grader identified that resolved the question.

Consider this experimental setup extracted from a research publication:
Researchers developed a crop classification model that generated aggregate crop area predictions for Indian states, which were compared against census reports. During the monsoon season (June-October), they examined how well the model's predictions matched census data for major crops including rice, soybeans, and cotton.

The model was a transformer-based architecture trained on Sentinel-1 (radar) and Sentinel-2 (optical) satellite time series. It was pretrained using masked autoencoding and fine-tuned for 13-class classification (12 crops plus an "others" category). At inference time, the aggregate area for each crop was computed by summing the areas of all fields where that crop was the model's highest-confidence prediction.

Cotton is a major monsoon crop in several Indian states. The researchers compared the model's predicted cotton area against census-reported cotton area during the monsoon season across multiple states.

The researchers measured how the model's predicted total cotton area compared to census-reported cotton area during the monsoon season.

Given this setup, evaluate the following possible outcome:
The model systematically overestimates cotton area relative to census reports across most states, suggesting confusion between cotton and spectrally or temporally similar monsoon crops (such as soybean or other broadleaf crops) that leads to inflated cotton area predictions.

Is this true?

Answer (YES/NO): YES